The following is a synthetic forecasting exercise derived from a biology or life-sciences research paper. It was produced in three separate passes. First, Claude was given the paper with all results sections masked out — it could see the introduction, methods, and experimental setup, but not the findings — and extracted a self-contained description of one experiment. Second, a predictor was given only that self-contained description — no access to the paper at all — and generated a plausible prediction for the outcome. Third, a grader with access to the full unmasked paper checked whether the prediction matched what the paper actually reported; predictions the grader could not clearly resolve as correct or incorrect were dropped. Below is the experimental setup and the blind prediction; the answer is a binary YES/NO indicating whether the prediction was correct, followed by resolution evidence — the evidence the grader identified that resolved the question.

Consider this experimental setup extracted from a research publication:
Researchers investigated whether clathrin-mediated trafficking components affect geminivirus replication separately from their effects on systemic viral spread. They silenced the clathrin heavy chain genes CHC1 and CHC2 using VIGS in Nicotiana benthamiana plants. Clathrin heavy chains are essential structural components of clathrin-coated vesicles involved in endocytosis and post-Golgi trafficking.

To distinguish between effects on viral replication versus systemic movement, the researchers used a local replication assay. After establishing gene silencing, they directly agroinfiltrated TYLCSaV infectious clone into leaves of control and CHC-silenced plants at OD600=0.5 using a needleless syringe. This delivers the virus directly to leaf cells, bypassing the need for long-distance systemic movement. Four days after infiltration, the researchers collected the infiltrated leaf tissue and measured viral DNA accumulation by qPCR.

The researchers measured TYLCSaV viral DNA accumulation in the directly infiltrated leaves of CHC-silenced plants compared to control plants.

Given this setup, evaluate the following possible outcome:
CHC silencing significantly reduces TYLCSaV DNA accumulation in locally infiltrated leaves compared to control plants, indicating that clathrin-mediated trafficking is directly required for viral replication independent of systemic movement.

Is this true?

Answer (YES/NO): NO